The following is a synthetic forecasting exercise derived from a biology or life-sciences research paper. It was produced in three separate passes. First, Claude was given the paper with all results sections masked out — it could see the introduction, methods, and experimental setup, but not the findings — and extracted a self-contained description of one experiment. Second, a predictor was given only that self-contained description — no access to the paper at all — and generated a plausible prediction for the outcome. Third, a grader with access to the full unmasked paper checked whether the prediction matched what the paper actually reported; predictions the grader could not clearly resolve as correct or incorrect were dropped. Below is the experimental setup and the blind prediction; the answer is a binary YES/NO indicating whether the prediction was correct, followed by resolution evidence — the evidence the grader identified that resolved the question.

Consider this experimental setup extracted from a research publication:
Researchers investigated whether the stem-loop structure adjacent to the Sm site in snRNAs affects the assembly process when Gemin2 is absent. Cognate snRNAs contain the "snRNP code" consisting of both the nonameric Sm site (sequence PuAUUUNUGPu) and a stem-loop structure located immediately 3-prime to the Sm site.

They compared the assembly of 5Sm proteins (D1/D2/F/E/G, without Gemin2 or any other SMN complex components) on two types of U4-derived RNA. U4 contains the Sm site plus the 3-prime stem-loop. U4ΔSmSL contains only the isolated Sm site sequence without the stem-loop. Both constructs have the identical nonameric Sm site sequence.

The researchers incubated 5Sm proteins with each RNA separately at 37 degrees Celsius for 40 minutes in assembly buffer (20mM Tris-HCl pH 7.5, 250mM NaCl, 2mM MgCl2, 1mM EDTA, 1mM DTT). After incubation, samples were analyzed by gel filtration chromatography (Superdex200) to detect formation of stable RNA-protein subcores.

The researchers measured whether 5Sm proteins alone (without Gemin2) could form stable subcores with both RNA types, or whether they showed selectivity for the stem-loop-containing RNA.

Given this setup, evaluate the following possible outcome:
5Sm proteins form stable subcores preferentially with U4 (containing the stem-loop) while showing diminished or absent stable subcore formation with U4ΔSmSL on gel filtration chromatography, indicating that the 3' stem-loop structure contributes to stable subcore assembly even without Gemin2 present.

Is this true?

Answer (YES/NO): NO